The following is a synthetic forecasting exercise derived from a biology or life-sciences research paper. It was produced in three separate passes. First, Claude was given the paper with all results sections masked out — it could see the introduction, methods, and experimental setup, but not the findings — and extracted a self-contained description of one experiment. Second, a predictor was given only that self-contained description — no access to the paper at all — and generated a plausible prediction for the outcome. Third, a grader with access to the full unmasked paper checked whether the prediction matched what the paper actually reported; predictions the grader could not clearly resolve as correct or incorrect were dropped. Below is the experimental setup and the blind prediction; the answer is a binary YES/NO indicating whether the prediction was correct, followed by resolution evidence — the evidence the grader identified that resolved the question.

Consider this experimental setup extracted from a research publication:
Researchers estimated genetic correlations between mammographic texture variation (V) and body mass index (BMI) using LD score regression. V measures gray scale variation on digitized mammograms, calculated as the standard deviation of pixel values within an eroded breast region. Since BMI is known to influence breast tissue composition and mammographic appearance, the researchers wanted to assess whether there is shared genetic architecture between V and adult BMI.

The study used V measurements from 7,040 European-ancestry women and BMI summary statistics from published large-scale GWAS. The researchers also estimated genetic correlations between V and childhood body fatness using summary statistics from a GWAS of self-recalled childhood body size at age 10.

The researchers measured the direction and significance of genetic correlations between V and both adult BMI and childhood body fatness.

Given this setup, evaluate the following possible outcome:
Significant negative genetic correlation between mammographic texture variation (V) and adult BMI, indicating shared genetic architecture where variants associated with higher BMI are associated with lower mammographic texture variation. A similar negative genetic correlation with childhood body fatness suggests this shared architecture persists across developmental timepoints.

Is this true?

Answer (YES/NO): NO